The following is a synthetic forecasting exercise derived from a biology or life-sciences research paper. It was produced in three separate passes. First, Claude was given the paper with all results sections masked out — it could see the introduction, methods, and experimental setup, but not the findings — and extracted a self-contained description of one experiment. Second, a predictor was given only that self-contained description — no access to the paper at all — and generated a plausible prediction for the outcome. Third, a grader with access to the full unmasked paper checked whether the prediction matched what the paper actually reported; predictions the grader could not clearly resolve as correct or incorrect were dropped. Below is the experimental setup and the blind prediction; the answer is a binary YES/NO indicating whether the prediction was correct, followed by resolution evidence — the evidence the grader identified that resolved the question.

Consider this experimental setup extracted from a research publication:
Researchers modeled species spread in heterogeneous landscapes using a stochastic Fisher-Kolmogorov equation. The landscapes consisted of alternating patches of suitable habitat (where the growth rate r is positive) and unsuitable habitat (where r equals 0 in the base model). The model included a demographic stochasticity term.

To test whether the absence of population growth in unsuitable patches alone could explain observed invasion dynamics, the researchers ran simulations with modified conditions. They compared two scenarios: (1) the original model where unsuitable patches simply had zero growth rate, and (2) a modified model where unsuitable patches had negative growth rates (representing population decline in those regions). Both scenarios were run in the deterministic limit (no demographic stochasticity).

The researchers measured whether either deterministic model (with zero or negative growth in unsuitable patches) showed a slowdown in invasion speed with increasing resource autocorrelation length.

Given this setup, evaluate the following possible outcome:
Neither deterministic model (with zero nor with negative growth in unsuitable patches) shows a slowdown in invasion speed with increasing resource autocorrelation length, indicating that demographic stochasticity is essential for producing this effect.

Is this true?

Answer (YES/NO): YES